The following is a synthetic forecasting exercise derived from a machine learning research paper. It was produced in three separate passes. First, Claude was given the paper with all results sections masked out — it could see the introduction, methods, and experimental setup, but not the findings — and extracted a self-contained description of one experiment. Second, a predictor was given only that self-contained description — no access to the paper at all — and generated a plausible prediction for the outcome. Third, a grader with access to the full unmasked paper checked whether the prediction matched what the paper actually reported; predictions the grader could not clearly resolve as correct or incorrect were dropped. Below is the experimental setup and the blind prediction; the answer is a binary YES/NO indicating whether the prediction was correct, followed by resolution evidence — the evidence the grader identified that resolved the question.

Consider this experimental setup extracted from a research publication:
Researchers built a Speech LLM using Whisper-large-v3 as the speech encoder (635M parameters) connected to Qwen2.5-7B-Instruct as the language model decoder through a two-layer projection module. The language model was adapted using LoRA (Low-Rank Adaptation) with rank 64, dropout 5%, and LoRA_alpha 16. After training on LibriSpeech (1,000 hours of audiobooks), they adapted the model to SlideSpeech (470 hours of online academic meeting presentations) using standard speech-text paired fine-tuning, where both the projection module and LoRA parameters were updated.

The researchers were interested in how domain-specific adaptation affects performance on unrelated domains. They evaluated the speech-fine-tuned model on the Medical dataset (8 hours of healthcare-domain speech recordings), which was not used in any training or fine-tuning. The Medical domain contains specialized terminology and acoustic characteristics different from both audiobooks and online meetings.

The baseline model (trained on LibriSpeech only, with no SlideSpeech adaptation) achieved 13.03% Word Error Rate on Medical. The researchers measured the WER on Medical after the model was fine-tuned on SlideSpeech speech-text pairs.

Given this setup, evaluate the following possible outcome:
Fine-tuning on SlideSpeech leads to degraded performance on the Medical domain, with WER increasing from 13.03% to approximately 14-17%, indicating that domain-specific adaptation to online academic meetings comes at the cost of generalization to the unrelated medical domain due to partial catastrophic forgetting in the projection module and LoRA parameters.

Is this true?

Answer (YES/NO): NO